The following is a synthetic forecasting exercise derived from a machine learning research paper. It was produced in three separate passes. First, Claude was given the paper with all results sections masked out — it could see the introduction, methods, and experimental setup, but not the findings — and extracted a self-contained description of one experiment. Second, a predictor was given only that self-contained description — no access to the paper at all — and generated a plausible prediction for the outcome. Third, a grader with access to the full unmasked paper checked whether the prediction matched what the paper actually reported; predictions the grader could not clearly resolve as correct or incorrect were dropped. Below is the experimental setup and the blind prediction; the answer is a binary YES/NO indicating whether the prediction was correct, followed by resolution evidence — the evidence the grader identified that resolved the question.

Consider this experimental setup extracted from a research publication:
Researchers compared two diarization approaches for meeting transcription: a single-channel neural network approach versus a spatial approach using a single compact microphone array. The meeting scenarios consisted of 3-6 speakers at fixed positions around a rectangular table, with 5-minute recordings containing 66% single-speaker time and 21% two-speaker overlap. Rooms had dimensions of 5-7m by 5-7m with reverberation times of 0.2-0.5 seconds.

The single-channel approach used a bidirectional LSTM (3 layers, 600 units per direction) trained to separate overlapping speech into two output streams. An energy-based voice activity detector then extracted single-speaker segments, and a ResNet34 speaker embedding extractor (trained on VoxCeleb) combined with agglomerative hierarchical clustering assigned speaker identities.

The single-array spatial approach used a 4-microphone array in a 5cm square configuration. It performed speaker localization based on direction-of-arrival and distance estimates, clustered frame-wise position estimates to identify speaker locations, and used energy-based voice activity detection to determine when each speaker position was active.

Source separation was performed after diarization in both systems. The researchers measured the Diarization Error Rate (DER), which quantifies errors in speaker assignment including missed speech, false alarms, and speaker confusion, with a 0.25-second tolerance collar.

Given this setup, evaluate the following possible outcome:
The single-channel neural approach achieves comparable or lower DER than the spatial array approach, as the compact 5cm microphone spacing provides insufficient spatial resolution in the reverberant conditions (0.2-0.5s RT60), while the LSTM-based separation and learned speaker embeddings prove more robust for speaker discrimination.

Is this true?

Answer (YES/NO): NO